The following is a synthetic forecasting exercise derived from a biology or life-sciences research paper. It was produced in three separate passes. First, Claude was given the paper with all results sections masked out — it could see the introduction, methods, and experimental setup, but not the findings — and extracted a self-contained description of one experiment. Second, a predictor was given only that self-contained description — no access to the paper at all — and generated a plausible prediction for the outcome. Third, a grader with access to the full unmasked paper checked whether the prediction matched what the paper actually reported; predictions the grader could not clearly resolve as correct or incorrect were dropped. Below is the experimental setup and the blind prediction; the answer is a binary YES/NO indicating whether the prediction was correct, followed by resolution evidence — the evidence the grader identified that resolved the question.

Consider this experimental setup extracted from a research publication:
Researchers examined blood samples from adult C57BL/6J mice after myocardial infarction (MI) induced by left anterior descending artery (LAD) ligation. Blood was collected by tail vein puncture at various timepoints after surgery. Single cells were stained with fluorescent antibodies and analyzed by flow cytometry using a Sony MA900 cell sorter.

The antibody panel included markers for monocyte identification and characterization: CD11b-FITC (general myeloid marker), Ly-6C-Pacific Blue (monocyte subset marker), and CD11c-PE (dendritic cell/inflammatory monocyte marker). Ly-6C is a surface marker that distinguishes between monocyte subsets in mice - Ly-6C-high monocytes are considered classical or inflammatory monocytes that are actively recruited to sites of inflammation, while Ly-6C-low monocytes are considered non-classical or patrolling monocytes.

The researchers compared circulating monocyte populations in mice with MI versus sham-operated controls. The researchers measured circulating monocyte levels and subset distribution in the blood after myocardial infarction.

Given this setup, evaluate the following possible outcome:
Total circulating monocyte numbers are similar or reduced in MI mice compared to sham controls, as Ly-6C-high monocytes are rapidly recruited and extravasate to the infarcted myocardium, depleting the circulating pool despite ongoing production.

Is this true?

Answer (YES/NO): YES